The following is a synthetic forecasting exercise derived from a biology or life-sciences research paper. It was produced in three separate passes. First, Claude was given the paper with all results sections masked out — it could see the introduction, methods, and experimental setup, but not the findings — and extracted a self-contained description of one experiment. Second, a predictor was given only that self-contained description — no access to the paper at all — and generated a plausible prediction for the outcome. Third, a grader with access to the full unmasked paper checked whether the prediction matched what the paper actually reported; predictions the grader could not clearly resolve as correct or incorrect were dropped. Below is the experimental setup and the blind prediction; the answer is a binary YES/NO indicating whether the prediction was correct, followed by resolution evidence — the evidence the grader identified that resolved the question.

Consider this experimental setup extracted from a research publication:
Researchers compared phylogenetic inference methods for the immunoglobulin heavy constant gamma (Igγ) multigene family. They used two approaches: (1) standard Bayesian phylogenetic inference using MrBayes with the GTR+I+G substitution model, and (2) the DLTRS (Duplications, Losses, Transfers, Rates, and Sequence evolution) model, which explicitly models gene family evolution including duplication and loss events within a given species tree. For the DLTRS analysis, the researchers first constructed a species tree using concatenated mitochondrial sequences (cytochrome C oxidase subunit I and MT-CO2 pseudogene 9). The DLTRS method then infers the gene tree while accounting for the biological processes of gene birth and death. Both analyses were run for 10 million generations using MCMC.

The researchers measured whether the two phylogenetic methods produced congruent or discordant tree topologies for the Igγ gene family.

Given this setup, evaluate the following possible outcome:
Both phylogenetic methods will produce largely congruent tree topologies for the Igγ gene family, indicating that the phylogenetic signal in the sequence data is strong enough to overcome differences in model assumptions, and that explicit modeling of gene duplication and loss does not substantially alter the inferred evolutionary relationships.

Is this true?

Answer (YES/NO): YES